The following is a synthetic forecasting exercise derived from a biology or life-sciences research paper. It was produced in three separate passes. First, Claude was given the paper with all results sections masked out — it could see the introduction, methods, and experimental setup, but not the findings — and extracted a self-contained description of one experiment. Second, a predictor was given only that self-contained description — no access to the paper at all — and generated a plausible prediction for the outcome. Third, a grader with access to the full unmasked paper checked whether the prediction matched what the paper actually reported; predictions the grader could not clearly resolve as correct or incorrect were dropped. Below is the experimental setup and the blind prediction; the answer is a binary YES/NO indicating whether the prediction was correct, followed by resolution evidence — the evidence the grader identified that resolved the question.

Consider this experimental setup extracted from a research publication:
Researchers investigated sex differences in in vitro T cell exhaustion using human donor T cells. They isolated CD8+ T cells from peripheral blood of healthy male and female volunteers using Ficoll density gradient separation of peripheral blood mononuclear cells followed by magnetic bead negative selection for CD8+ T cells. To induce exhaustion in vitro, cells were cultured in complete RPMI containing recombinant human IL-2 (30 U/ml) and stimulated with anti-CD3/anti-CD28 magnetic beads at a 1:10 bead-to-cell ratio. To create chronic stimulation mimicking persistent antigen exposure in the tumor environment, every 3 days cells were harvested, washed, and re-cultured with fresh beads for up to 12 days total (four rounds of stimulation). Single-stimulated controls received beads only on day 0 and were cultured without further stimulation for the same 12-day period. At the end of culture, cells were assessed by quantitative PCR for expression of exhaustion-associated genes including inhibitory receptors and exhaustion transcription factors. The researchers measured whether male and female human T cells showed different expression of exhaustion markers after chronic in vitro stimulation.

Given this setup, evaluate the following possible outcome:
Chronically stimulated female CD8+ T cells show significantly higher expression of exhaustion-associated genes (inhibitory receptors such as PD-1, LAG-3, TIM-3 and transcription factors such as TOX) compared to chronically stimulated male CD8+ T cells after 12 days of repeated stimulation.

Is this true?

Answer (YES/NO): NO